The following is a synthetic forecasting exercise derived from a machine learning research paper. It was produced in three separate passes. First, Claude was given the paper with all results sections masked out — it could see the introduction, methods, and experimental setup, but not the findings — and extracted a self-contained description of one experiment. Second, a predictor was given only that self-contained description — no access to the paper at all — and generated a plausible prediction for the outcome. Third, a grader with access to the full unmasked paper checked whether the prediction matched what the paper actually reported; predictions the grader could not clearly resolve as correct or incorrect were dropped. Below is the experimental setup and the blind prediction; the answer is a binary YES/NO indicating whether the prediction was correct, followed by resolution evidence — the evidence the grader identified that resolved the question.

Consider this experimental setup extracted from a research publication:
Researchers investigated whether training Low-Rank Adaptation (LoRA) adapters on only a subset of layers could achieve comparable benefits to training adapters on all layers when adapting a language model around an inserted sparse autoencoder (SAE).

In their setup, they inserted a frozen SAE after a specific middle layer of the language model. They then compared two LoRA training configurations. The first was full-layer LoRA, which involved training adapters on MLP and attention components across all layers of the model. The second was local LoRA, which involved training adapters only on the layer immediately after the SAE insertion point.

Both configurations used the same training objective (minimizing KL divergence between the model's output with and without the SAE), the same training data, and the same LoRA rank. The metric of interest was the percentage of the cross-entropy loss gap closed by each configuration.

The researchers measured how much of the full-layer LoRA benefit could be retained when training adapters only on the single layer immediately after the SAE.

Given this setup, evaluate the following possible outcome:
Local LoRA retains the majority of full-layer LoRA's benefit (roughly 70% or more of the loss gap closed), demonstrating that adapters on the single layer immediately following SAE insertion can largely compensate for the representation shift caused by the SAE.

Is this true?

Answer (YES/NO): YES